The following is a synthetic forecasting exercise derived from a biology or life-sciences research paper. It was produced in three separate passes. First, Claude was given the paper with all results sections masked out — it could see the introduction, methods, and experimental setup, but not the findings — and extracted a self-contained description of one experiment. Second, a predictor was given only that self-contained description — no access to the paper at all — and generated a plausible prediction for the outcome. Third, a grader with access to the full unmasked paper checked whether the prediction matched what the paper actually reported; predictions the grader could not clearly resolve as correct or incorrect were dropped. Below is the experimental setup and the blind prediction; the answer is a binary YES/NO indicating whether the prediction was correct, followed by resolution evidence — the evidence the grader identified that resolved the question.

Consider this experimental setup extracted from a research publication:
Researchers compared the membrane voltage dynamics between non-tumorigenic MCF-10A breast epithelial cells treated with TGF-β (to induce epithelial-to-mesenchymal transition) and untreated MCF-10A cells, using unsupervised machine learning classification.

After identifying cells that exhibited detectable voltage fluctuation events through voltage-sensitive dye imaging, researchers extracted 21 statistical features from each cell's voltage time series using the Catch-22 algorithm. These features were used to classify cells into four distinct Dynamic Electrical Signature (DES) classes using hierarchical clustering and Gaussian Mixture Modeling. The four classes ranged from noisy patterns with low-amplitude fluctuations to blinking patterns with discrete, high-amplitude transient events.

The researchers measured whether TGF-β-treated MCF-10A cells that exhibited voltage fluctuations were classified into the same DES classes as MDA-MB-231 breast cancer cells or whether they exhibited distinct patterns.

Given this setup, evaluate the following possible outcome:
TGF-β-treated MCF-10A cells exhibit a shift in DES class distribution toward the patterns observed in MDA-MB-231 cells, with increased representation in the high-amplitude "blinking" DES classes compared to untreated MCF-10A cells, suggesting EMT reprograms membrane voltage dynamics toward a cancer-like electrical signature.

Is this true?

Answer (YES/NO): NO